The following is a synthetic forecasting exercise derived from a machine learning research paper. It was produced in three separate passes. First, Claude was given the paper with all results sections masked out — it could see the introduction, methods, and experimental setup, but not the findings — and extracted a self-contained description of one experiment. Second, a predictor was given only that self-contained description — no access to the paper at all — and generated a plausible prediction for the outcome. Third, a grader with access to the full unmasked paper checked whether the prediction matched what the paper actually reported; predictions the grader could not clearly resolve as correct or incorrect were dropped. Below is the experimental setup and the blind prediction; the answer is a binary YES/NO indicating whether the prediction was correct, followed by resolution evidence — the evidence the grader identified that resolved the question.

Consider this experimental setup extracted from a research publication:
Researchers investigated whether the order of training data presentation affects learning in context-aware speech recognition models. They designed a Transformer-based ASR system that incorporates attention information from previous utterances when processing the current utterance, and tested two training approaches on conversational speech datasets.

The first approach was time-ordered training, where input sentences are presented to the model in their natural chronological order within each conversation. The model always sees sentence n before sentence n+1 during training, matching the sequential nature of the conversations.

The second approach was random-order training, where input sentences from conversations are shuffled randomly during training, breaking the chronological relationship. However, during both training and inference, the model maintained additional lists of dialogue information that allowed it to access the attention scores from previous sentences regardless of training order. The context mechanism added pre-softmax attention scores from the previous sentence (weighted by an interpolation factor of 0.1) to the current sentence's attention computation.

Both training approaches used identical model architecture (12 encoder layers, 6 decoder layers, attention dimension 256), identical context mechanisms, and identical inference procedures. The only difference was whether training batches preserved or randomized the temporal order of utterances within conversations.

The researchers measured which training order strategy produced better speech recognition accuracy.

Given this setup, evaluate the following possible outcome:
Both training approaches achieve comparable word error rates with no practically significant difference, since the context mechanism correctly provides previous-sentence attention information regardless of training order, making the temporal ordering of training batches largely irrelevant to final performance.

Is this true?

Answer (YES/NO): NO